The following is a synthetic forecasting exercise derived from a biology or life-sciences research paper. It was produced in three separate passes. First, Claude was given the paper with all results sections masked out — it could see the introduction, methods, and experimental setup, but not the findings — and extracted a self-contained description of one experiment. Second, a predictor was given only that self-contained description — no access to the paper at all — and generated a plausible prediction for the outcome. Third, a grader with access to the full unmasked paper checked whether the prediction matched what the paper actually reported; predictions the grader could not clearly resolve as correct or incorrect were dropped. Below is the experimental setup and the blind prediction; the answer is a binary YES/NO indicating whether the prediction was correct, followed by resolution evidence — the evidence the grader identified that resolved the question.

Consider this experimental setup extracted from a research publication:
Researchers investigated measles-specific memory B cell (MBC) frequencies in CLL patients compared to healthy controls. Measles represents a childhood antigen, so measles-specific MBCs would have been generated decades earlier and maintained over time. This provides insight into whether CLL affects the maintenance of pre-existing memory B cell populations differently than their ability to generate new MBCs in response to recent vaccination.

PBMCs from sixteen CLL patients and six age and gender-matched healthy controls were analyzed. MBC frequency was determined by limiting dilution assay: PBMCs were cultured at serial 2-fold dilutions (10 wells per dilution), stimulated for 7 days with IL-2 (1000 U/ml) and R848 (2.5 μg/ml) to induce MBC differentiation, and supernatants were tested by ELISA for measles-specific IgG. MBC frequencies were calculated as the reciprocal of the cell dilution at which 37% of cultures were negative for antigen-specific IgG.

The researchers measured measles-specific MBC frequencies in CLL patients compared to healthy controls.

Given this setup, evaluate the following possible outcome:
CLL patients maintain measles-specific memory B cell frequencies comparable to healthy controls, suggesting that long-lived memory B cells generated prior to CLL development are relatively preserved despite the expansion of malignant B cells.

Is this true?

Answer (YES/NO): NO